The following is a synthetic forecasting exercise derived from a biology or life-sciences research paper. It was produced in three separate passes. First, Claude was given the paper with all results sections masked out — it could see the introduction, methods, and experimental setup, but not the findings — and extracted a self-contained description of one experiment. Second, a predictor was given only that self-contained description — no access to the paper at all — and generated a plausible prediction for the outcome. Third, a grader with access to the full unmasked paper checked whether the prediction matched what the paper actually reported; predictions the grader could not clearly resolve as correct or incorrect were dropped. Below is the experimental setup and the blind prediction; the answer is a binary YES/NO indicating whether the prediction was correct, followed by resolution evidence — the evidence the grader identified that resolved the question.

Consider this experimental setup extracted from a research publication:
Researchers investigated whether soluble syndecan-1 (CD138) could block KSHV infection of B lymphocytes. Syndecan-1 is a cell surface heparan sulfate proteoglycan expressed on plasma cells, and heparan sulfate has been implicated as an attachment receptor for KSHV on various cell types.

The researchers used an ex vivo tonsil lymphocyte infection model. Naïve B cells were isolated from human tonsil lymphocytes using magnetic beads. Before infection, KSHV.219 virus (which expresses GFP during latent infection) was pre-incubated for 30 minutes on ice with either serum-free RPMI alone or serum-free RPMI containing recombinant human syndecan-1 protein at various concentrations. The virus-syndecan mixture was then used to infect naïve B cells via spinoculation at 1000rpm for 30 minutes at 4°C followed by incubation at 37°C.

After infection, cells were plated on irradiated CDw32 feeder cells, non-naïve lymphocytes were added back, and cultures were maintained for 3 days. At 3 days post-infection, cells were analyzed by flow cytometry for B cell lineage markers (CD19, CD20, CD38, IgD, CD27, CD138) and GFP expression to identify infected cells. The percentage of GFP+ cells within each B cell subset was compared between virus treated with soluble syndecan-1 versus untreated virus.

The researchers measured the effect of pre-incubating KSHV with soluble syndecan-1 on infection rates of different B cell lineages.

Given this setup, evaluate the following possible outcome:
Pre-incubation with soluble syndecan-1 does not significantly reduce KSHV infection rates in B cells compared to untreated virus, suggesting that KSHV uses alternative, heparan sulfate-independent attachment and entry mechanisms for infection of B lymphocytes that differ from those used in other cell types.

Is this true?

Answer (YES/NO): NO